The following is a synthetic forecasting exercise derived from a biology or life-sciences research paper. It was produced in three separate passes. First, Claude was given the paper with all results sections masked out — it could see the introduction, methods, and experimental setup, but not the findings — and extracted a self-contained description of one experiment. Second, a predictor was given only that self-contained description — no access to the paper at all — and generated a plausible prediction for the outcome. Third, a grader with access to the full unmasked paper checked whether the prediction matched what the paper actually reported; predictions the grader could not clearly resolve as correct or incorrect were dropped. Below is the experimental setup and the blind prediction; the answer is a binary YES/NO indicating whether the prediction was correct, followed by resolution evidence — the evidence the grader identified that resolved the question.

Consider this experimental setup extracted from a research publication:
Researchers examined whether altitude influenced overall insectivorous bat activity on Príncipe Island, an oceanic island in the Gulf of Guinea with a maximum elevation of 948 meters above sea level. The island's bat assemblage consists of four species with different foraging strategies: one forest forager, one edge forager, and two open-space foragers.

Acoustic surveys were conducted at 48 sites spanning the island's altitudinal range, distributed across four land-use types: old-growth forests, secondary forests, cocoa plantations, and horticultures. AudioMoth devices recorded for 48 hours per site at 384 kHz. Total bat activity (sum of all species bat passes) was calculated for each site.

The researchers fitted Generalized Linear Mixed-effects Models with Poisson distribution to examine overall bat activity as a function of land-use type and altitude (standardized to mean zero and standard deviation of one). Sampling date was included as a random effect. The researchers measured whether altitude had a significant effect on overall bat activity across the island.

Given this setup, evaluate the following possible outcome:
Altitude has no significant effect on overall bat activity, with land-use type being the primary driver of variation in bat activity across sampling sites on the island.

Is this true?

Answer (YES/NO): YES